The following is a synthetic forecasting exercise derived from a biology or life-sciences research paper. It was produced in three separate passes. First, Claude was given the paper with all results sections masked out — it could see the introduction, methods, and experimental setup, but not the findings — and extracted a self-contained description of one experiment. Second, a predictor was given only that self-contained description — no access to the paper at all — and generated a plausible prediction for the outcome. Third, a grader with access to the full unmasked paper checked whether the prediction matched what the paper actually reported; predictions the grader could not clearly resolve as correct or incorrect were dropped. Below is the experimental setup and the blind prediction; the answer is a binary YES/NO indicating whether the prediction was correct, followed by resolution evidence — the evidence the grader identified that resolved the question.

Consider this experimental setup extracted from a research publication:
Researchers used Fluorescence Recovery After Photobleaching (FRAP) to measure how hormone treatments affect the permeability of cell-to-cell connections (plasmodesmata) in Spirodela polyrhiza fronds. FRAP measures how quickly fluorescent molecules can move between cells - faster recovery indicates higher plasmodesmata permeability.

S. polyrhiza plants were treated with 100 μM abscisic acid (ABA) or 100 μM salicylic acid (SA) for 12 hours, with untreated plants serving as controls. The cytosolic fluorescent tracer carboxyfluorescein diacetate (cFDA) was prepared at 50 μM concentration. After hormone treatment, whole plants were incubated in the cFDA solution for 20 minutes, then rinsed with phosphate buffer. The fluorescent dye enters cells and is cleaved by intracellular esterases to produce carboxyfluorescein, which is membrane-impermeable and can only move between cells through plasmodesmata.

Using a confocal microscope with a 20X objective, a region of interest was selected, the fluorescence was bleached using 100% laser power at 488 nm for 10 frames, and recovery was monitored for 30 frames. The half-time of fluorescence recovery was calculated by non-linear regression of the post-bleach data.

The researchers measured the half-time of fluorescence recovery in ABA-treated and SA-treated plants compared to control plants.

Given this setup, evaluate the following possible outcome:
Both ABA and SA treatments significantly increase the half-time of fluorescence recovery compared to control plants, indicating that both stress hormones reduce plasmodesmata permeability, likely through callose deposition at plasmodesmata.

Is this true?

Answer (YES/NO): NO